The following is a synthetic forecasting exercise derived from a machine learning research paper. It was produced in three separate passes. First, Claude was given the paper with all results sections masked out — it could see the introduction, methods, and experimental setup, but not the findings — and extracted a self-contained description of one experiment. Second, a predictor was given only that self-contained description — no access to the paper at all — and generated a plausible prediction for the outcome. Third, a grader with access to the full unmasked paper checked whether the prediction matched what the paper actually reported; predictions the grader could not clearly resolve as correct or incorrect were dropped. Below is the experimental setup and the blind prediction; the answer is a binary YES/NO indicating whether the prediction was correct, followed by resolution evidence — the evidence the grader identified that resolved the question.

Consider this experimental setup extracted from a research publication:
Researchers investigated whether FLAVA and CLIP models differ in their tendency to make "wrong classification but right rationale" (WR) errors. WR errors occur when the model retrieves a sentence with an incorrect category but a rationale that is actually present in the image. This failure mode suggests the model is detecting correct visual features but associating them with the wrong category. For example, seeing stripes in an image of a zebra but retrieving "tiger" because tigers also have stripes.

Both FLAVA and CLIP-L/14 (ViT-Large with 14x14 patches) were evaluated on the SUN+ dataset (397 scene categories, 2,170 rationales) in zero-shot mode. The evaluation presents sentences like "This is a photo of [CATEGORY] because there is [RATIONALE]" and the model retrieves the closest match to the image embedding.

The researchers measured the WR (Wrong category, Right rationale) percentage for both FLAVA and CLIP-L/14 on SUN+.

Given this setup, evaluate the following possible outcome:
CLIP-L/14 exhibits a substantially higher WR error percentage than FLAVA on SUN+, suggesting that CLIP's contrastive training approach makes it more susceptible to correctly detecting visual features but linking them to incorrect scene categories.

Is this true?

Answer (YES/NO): NO